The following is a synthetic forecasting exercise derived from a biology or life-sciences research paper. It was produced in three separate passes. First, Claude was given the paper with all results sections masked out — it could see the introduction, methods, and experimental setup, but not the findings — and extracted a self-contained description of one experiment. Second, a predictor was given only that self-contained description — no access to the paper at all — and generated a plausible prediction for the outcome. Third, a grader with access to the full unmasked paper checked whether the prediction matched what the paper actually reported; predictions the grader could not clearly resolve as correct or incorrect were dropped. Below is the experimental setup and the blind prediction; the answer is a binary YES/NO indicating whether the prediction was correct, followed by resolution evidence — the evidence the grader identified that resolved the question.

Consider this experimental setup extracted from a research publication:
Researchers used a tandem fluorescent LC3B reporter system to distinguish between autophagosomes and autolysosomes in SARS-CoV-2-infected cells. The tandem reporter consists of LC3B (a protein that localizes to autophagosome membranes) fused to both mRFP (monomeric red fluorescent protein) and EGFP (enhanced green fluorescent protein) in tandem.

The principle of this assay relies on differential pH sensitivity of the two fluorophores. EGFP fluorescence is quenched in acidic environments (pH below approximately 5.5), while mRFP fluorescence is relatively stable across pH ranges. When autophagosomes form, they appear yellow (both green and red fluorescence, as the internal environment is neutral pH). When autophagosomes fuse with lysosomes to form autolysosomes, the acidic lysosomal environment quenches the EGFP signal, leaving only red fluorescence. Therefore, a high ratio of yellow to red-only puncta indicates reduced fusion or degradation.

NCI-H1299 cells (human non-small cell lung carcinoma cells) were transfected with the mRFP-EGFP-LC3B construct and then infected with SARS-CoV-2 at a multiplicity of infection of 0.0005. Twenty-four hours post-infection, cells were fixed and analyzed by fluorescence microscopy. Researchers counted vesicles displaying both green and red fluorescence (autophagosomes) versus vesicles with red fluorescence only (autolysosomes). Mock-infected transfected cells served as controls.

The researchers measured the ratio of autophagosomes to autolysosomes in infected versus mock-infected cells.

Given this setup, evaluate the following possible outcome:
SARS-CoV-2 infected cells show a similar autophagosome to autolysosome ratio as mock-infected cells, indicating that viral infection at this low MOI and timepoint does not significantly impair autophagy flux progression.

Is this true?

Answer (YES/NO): NO